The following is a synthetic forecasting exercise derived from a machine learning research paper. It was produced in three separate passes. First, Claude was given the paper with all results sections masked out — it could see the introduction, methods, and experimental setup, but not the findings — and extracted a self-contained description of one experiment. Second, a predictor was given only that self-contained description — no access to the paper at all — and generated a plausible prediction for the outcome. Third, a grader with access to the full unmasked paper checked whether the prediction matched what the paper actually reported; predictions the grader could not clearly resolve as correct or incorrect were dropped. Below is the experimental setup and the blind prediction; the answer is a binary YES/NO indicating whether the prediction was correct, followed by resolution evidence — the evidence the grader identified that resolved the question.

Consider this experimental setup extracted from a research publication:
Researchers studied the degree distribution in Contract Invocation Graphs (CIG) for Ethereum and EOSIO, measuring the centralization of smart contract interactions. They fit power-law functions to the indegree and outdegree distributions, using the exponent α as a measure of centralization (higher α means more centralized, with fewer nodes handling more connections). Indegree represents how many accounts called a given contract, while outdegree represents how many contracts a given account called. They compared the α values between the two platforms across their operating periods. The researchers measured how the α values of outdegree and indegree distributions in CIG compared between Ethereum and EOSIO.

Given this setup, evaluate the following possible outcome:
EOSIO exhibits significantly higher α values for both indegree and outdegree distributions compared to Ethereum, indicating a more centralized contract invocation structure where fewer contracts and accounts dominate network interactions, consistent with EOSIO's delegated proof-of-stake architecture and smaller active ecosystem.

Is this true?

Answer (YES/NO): NO